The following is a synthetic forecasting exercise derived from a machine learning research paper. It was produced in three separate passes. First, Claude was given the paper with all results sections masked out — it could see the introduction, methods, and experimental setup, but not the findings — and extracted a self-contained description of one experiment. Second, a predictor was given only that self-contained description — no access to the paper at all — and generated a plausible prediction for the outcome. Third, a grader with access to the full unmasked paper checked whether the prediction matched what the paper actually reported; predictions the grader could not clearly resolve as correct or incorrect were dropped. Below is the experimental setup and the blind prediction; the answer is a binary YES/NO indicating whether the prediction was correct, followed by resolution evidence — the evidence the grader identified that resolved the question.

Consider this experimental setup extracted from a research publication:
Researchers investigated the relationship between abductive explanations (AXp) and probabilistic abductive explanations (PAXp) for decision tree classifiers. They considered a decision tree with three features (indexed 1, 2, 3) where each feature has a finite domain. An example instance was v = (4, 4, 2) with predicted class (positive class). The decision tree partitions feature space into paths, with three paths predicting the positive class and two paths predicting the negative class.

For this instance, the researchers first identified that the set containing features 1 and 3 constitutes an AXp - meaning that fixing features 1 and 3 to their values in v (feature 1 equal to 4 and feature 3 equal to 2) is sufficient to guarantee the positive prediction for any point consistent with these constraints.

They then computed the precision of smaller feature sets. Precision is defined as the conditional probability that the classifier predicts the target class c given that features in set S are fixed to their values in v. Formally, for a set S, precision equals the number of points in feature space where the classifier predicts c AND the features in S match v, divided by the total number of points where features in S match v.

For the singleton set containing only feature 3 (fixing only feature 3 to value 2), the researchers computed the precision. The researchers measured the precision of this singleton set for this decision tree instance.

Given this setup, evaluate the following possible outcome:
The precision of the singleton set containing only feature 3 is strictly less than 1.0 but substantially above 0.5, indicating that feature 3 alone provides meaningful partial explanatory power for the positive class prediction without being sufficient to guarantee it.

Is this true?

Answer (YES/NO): YES